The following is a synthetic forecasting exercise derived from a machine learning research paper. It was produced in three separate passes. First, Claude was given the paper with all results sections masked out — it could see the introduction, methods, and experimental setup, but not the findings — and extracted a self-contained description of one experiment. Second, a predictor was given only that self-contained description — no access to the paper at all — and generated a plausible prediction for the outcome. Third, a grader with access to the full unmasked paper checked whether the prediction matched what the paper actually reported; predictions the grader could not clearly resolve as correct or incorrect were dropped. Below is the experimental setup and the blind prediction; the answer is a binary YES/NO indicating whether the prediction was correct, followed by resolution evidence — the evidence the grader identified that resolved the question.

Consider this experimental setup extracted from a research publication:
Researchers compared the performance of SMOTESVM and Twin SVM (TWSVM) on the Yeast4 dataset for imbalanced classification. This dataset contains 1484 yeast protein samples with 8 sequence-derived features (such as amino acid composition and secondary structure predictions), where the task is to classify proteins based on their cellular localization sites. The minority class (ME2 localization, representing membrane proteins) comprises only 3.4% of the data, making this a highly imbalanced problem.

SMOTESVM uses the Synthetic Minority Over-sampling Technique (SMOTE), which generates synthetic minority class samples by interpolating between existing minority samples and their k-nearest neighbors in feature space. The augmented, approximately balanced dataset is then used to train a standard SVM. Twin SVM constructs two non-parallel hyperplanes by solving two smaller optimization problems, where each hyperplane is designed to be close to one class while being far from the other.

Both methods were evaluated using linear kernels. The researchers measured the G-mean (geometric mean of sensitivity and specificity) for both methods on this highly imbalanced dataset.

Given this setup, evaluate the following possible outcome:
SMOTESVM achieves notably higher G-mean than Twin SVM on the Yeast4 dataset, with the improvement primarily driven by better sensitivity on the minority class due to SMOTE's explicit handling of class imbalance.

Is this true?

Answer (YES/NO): YES